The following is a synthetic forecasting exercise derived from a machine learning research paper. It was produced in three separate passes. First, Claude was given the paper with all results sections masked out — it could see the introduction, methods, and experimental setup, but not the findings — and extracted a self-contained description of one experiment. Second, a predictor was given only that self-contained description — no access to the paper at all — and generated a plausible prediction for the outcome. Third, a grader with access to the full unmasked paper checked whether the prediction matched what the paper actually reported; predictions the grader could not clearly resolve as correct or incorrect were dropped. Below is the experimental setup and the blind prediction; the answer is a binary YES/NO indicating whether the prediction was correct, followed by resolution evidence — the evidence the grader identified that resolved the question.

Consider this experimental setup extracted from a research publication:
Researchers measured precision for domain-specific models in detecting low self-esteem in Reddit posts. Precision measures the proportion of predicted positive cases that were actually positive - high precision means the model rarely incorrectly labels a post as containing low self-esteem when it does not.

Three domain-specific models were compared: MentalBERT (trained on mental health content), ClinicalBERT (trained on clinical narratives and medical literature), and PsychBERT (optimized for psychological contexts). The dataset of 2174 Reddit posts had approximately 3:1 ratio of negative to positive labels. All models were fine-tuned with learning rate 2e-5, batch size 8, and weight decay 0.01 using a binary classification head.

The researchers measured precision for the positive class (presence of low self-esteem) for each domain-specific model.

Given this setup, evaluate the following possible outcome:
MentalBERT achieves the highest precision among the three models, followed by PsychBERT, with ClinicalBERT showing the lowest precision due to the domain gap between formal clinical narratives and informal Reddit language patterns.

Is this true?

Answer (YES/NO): NO